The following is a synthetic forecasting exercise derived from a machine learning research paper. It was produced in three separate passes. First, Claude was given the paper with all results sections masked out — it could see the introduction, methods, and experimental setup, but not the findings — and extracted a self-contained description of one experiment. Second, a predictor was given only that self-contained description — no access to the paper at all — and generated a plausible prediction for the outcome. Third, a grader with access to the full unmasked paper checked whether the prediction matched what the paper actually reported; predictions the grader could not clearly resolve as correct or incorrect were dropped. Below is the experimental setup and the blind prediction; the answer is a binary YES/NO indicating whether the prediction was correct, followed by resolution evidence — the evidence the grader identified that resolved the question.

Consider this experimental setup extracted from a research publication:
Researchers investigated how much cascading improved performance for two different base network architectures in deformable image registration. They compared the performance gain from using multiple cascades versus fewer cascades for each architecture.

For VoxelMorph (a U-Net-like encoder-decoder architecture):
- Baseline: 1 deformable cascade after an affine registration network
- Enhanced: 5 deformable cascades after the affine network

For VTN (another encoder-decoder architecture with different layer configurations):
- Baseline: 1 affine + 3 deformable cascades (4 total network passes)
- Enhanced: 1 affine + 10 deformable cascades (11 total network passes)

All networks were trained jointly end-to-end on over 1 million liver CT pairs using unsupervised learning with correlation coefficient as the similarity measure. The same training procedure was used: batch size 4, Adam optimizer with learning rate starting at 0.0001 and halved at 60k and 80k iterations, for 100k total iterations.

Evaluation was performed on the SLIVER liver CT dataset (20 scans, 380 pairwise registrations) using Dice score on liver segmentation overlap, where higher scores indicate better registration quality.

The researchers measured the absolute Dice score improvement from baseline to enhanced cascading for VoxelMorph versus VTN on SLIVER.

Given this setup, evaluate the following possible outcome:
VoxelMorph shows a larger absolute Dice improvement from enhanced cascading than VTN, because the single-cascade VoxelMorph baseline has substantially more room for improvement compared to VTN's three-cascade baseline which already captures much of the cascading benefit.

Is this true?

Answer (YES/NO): YES